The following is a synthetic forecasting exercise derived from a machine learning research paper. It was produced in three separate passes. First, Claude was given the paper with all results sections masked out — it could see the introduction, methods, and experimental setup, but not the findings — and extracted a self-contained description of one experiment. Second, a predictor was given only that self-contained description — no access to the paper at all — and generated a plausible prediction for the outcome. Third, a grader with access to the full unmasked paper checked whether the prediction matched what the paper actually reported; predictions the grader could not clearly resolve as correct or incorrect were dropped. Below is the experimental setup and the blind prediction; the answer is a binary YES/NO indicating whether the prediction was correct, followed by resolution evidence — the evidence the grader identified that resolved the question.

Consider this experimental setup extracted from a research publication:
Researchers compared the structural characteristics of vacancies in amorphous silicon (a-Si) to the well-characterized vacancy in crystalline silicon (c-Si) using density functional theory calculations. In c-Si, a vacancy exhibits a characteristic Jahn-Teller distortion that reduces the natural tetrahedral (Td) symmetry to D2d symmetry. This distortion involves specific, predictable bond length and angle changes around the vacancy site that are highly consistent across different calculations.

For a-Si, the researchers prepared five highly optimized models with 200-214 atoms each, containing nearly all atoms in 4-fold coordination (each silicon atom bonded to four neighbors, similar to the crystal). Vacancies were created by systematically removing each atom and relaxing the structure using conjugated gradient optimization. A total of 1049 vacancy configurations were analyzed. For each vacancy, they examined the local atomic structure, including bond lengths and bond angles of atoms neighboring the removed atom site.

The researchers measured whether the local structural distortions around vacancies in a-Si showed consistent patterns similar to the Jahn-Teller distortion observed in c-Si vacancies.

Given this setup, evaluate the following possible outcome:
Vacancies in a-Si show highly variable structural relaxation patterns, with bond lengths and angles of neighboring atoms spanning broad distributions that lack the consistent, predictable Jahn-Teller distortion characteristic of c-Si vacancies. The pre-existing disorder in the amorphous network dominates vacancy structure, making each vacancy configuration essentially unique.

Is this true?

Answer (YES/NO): YES